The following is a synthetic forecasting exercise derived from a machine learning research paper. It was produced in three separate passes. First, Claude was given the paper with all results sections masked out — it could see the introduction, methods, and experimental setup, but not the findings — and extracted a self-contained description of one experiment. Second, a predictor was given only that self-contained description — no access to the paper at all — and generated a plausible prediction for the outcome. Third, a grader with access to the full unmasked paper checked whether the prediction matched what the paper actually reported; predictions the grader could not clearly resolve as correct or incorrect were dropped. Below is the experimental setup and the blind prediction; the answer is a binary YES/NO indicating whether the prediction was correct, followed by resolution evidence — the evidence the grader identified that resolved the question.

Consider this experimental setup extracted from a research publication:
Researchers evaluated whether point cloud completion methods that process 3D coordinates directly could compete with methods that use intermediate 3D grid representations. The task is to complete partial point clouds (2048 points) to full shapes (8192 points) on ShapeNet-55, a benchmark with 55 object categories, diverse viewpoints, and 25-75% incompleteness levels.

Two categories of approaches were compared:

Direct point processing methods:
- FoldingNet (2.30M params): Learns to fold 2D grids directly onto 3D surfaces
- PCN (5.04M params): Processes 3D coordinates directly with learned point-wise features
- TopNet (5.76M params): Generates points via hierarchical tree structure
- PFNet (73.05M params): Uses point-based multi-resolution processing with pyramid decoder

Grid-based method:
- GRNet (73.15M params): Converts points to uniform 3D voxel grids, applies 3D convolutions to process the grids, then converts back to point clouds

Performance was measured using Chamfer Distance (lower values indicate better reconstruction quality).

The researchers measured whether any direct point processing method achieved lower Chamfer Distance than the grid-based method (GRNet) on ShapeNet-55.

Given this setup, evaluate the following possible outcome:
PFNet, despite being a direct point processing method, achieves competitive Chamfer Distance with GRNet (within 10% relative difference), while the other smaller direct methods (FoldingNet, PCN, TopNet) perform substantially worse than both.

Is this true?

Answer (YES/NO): NO